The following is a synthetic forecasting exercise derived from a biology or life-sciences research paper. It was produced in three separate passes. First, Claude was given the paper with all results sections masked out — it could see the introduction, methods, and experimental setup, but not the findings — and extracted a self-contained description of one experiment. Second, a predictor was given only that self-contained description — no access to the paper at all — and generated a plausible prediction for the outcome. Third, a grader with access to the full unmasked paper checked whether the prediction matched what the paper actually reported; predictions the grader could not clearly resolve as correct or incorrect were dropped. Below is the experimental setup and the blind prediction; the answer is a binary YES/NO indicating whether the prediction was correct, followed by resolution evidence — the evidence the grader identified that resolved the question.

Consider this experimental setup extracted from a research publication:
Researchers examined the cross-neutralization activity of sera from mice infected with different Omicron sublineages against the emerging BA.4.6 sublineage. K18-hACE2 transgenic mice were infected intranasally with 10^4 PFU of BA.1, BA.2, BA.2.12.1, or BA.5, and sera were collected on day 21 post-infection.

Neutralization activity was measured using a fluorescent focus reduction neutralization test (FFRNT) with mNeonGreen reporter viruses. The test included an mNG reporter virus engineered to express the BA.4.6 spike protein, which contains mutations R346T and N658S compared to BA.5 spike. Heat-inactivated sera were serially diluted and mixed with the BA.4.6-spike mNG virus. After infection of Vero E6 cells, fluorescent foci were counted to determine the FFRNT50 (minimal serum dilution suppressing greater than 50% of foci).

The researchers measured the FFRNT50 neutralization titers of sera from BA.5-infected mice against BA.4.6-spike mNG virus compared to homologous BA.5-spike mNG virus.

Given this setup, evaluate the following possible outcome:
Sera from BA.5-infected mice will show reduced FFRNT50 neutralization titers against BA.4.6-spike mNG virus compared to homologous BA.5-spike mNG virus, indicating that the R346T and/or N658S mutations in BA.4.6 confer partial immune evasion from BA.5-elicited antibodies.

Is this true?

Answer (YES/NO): NO